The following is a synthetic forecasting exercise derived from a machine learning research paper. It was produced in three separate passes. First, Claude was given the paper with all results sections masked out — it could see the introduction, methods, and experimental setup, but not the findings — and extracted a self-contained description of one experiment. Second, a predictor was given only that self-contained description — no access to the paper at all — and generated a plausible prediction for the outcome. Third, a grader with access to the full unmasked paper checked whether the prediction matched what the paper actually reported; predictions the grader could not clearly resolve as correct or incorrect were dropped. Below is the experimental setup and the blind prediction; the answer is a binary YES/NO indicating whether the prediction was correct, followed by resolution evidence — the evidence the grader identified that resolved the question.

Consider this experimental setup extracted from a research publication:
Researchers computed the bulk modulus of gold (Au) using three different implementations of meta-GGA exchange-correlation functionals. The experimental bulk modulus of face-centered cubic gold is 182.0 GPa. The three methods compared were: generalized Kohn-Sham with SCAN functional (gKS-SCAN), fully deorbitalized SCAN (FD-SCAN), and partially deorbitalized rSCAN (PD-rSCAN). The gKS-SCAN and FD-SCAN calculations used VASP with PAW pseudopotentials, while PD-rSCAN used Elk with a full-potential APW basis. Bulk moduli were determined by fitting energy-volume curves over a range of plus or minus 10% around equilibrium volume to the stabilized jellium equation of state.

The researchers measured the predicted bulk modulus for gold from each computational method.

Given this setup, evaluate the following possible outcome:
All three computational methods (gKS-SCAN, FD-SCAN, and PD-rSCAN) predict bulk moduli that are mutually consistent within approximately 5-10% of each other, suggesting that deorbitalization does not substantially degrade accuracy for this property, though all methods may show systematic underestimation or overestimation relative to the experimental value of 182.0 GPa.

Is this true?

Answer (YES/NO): NO